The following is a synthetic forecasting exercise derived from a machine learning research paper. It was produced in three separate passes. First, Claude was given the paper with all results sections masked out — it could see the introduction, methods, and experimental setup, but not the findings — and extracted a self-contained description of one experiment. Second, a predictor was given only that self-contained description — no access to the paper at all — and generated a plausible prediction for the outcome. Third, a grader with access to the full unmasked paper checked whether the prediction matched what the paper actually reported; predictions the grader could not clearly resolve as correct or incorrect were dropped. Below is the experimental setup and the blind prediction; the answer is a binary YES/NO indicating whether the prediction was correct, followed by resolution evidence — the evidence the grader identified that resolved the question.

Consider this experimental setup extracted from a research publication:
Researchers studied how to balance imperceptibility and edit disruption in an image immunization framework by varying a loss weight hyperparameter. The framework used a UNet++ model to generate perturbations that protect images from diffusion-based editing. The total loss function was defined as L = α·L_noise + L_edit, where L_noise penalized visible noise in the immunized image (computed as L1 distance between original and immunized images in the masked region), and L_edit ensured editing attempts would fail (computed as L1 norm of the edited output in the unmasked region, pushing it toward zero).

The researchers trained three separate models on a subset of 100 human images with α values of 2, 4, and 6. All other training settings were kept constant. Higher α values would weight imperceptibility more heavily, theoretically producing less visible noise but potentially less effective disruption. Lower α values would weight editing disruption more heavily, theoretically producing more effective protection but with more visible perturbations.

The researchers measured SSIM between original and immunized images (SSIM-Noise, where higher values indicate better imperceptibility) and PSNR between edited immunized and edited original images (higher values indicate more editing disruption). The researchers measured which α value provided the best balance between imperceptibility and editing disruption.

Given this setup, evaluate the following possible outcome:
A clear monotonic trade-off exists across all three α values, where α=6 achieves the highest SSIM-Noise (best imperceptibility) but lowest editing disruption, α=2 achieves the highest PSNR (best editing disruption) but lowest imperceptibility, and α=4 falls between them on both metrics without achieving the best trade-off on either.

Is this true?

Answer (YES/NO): NO